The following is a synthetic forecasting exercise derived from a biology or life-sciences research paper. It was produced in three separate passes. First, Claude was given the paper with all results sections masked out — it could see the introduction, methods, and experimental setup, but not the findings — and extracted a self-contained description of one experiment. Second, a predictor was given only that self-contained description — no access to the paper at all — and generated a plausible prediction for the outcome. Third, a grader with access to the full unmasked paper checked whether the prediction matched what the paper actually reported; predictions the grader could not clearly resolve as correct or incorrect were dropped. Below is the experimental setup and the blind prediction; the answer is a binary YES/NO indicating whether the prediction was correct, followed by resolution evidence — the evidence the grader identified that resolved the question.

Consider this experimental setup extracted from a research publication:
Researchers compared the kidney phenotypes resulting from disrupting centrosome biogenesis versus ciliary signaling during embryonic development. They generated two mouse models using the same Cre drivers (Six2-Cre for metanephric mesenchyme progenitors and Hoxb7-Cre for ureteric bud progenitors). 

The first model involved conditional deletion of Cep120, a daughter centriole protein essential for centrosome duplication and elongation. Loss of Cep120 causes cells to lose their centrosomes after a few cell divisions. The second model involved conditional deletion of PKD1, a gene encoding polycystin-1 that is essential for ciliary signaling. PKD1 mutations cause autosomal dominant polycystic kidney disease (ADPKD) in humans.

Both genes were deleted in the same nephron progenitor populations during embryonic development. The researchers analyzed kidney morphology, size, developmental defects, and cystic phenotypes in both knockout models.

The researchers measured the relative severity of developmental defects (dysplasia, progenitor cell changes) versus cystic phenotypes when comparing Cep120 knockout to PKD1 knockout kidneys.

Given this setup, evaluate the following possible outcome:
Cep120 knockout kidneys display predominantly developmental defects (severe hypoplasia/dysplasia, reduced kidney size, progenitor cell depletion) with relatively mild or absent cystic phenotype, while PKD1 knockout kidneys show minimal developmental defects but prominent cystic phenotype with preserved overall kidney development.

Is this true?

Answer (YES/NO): YES